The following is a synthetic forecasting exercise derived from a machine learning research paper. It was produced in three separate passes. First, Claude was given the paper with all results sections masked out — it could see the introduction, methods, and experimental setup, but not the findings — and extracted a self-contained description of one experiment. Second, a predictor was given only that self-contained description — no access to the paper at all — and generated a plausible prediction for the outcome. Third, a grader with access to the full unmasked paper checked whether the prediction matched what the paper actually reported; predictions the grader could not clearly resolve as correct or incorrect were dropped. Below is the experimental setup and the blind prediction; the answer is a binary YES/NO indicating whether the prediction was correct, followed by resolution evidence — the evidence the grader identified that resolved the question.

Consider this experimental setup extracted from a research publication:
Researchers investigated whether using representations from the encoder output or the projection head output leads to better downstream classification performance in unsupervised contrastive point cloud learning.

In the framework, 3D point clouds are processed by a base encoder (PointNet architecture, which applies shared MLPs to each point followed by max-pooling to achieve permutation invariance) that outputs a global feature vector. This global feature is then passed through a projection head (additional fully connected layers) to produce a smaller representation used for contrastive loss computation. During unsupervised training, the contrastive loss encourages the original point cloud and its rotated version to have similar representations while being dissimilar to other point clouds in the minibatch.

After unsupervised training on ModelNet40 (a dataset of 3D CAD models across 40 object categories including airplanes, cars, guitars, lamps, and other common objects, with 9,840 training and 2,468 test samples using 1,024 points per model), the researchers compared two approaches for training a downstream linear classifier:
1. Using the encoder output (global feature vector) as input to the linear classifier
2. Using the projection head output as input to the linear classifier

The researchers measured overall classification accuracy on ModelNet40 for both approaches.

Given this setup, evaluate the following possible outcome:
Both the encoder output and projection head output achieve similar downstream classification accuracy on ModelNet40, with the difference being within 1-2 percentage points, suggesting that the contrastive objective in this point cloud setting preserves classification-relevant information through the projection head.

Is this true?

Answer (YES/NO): NO